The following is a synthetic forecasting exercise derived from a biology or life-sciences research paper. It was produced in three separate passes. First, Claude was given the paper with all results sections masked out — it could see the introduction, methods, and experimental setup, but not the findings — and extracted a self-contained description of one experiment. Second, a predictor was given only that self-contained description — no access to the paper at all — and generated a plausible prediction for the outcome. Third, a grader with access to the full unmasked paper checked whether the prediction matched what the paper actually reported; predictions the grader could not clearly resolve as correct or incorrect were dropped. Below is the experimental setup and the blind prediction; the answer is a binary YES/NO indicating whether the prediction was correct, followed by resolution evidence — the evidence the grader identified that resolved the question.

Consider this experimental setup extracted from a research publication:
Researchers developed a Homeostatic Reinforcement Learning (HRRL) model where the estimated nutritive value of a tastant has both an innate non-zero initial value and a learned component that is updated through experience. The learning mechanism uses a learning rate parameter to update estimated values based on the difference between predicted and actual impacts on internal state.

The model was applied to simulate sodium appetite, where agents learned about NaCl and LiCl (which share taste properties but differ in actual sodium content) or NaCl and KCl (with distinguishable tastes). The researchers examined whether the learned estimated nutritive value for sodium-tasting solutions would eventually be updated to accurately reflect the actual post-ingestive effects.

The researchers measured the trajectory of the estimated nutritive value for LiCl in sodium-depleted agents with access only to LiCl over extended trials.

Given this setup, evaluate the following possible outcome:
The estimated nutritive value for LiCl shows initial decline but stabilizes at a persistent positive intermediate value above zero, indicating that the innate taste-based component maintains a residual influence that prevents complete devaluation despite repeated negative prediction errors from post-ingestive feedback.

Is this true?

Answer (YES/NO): NO